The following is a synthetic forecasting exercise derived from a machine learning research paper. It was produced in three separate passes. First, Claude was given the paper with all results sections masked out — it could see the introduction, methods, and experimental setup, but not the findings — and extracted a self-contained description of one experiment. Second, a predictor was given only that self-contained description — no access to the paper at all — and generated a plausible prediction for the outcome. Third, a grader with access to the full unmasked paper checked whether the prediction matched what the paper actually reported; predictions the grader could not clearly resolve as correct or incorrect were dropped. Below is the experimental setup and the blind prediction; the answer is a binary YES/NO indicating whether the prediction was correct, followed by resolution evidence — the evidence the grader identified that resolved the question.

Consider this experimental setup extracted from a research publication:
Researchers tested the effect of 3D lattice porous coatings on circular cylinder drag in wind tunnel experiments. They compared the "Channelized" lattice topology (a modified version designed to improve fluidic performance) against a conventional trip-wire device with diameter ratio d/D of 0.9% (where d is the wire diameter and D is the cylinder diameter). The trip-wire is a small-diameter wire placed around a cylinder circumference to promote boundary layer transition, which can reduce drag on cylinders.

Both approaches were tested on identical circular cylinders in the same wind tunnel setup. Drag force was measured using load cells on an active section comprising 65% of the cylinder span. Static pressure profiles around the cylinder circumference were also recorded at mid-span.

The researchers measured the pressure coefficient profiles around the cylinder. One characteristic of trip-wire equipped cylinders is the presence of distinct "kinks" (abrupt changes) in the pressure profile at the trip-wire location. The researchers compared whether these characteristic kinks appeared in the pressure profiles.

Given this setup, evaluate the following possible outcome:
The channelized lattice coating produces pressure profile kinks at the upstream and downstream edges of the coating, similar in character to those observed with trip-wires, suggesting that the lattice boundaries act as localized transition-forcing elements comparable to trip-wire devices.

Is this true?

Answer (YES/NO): NO